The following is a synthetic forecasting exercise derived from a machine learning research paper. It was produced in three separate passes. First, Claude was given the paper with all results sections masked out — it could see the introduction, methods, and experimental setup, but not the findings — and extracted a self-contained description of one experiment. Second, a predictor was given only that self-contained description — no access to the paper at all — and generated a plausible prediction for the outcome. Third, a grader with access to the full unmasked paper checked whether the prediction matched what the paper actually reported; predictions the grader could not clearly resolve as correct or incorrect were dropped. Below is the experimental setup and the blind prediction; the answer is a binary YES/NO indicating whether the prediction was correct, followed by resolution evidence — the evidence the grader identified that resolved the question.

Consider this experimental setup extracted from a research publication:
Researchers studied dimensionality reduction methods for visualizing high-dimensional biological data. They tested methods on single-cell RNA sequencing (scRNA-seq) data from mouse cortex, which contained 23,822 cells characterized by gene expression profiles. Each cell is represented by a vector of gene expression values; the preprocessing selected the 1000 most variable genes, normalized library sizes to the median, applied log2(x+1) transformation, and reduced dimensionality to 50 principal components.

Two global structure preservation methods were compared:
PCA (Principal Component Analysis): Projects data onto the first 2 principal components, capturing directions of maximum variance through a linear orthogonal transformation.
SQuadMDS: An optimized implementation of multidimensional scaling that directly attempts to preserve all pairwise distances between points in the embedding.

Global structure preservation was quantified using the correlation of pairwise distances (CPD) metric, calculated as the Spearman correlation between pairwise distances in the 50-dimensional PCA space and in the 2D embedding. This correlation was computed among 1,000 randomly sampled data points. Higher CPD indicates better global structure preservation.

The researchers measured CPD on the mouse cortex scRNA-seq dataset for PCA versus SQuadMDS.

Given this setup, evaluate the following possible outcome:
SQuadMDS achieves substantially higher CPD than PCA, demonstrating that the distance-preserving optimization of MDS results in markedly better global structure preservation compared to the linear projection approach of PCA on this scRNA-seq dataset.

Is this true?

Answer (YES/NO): NO